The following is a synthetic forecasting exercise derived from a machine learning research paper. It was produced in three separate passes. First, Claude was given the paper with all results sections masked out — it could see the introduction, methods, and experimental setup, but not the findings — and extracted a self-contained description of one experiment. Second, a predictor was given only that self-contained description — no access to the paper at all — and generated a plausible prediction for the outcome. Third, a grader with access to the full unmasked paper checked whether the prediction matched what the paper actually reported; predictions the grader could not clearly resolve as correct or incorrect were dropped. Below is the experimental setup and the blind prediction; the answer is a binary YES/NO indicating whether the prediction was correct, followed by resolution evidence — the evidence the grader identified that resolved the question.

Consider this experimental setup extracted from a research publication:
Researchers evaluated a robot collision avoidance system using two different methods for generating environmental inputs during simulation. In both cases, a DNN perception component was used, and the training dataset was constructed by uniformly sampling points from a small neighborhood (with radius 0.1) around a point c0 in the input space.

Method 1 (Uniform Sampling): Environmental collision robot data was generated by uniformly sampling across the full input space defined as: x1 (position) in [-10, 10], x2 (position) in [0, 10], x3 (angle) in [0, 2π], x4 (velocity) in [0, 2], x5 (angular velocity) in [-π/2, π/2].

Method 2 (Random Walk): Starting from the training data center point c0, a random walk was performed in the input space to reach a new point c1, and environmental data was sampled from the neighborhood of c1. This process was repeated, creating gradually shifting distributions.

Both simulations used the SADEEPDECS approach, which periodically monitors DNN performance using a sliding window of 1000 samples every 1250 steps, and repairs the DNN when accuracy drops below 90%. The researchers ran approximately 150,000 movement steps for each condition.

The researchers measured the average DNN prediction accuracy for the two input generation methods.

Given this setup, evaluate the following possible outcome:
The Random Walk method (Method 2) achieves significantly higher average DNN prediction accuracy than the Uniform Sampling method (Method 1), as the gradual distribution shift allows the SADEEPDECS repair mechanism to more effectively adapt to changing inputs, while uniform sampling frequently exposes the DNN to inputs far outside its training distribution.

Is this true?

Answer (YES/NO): NO